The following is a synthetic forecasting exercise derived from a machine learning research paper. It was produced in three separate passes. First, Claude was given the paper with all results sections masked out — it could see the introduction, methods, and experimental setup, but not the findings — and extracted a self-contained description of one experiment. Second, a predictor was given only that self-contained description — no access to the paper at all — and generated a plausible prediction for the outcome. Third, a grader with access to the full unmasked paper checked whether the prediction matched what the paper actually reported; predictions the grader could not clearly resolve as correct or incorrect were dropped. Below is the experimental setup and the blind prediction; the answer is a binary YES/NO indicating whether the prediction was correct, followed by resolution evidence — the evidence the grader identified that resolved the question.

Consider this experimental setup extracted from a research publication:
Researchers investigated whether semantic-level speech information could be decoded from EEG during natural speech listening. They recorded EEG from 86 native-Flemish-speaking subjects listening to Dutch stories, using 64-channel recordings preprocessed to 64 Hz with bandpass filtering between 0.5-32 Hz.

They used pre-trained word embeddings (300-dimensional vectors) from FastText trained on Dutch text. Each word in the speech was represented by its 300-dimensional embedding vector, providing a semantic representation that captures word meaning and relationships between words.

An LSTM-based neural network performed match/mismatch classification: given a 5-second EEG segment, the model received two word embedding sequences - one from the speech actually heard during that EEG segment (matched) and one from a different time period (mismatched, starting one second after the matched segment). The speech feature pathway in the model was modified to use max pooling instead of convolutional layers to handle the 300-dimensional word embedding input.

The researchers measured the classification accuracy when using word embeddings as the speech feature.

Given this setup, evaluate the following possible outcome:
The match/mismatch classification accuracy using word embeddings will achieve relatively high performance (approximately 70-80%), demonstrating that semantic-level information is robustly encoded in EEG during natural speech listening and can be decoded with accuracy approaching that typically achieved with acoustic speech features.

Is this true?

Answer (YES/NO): NO